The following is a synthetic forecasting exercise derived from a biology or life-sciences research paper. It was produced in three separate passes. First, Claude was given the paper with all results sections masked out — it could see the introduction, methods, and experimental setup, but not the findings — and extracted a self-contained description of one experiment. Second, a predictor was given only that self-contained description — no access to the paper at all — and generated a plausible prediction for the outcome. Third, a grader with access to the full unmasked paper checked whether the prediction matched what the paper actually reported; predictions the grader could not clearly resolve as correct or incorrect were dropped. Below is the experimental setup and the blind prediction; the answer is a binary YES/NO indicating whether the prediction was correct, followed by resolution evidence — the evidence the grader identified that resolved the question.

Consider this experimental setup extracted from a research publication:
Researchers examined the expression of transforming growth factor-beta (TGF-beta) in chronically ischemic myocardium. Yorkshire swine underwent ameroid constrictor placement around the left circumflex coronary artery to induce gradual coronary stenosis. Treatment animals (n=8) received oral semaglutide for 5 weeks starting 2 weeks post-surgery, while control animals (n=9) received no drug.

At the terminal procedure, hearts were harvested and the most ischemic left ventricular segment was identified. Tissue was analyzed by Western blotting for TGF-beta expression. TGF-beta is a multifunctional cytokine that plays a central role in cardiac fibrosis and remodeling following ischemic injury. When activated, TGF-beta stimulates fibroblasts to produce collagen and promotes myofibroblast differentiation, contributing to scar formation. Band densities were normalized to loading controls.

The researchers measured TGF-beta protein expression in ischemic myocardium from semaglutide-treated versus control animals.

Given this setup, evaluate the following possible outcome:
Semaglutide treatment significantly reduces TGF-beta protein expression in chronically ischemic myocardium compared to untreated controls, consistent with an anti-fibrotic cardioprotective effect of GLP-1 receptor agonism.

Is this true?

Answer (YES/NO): YES